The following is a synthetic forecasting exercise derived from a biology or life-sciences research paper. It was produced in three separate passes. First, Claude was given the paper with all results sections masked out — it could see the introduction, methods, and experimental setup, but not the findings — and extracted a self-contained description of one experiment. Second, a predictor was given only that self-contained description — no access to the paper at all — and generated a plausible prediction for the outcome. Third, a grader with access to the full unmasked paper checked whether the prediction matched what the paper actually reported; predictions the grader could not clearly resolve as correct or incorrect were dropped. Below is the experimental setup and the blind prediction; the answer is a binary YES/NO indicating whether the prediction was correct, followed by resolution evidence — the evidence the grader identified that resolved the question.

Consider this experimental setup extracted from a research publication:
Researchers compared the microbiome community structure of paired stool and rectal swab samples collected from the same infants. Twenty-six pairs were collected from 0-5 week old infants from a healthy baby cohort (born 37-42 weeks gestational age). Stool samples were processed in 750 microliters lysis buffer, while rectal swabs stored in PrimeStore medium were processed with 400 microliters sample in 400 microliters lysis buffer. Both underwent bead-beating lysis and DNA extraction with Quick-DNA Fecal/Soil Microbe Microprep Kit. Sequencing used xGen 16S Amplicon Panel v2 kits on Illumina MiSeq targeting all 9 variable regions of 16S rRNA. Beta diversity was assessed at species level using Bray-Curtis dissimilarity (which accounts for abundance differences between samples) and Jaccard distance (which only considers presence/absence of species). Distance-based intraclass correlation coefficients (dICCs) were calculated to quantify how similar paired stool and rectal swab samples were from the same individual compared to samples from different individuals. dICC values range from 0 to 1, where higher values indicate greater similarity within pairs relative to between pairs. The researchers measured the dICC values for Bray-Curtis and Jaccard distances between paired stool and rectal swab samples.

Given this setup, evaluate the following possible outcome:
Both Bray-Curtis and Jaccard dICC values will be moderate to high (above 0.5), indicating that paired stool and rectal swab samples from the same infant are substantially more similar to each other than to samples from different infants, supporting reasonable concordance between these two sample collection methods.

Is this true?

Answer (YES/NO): NO